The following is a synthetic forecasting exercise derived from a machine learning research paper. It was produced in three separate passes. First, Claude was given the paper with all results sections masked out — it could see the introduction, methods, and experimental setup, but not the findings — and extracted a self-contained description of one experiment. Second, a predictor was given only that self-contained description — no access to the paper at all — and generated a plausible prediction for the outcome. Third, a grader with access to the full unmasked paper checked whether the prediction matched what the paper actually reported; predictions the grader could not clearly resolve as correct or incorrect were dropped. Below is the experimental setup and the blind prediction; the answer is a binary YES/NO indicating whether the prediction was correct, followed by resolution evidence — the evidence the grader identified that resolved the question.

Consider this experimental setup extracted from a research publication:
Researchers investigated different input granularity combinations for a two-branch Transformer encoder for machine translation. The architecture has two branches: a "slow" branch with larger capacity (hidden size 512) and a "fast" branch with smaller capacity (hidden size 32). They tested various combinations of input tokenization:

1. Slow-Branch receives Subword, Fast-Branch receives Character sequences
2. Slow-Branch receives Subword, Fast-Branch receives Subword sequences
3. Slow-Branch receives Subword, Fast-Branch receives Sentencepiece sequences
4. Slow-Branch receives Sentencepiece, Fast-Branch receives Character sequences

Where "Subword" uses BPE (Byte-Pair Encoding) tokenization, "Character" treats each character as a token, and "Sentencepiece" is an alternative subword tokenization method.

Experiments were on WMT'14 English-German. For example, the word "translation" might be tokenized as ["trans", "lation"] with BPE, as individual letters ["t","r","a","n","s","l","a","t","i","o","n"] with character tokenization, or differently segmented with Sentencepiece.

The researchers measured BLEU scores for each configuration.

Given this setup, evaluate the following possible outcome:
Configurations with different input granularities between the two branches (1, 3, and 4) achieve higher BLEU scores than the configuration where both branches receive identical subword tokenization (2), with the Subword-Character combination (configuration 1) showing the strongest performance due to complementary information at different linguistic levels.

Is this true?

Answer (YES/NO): NO